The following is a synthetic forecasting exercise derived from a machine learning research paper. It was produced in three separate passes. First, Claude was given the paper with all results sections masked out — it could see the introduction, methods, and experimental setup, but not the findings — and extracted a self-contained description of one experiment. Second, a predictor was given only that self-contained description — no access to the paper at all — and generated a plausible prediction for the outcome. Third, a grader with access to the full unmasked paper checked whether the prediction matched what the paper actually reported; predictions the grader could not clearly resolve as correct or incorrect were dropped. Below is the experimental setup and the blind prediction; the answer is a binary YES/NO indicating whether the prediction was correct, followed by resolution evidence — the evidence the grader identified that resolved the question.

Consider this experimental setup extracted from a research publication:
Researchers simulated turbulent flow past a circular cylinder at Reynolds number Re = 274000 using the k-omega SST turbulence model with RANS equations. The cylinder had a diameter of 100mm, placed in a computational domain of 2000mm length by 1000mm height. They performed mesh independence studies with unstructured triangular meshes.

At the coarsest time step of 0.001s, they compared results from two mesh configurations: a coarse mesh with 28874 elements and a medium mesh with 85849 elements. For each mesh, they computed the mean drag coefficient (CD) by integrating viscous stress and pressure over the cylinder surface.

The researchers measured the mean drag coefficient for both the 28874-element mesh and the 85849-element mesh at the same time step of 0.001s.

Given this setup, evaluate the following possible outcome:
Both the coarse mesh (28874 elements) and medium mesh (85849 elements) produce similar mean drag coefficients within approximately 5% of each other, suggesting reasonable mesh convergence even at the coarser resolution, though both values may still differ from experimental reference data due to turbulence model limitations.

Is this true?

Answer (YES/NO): NO